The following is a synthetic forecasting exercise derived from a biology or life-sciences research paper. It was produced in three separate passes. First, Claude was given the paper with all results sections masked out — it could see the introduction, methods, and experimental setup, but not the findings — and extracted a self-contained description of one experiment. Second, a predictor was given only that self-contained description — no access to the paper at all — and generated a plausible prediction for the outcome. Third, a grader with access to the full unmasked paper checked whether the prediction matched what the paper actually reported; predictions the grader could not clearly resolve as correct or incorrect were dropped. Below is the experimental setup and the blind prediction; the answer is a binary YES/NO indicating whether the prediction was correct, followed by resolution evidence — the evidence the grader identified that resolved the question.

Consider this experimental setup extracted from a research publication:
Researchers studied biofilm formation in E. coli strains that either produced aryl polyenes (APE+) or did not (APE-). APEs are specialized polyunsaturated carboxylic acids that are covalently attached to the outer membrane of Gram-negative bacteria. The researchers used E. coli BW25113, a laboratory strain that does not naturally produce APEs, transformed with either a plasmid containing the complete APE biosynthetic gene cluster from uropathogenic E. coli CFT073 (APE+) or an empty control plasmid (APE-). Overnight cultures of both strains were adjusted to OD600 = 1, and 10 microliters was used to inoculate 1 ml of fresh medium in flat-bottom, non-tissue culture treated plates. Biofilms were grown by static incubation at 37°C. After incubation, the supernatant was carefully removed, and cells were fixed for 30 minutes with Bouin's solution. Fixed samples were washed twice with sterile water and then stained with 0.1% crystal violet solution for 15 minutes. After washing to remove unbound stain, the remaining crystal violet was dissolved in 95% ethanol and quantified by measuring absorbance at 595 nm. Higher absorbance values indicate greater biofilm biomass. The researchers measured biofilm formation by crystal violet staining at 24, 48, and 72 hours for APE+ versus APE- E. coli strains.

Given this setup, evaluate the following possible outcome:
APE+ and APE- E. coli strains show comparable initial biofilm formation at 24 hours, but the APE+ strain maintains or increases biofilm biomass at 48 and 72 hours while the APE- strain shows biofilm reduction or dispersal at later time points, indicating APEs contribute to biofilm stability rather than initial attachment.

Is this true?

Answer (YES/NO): NO